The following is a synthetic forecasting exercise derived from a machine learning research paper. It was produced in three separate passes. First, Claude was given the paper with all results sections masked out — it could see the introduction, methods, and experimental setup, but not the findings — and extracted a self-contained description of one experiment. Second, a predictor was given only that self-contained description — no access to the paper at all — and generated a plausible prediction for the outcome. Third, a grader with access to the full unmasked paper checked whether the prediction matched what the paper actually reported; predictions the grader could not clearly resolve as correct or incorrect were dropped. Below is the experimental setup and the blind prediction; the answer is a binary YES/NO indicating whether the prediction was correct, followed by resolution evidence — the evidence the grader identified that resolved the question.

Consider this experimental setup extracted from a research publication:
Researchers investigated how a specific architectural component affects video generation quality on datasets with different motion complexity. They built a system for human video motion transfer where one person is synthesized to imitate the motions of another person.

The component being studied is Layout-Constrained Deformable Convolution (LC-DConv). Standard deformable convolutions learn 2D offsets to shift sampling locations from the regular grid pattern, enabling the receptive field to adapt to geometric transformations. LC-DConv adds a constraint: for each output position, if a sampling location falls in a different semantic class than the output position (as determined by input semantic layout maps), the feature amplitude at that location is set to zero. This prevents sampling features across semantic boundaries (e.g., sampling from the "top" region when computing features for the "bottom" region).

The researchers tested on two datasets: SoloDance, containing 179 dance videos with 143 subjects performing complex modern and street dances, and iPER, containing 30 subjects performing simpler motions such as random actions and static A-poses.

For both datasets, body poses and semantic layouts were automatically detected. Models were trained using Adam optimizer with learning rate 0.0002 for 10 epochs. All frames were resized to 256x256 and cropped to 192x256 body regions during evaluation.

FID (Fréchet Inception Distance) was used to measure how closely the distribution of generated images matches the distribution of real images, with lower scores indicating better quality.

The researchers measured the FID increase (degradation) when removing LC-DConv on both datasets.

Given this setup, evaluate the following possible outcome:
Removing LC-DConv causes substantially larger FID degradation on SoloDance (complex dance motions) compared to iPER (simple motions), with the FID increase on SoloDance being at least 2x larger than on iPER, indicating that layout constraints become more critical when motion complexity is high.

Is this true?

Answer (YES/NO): NO